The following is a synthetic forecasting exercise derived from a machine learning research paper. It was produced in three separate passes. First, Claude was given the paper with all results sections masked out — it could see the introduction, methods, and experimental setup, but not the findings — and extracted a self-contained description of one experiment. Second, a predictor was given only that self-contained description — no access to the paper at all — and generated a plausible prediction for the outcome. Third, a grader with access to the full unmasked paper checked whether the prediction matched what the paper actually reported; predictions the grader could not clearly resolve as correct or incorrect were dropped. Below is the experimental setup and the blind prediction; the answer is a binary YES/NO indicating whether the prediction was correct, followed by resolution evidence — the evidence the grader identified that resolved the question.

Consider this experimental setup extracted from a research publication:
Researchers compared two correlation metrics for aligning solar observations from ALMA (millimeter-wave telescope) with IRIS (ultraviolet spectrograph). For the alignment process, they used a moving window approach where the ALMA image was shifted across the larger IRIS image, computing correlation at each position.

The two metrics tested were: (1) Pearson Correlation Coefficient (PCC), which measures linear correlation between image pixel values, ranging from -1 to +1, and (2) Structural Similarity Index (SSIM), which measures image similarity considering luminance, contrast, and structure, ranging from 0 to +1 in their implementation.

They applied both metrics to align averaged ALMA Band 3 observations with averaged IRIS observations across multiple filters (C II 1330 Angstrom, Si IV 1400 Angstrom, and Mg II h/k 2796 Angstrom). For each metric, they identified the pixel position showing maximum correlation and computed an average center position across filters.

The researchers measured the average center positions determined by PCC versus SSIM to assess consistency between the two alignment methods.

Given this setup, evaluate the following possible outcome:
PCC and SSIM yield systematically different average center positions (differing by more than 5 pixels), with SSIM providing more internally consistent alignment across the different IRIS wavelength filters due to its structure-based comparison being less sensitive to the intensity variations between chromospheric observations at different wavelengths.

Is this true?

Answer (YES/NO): NO